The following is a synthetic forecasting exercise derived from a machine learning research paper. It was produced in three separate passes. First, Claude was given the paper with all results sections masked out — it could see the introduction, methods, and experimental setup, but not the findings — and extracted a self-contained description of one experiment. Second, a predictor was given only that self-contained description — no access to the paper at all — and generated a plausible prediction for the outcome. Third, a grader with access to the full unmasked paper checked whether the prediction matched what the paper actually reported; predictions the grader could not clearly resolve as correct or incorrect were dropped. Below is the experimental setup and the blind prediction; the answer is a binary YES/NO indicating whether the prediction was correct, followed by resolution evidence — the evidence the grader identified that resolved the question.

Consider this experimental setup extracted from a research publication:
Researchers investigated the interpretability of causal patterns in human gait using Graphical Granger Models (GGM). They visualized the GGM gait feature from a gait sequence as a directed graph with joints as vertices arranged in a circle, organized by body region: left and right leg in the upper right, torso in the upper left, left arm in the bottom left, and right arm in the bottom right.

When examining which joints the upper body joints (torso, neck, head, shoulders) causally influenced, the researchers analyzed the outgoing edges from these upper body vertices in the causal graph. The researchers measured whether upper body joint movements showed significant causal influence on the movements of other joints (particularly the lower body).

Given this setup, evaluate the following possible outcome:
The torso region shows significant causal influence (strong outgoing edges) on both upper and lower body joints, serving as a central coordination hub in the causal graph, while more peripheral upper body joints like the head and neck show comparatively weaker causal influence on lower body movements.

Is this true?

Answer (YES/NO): NO